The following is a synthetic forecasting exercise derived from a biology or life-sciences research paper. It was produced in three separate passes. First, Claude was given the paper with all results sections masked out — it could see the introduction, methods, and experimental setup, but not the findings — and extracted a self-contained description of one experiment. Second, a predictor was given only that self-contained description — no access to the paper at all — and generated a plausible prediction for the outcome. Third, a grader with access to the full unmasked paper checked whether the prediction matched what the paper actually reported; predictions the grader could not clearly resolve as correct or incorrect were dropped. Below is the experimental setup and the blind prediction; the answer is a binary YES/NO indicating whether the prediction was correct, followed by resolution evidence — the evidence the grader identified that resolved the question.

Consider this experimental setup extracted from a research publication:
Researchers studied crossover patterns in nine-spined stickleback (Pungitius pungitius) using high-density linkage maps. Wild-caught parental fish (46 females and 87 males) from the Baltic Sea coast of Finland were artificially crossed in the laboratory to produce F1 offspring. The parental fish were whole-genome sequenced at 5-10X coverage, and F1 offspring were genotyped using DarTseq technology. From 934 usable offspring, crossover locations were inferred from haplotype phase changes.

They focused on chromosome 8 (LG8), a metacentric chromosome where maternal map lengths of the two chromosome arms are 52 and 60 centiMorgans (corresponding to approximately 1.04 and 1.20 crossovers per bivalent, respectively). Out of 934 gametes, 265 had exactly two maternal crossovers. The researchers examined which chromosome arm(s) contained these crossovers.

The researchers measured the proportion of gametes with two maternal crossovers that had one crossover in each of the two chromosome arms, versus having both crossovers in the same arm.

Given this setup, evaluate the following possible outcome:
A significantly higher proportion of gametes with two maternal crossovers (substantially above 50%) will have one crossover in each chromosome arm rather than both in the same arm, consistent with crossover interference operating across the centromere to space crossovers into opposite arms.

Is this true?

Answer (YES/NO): YES